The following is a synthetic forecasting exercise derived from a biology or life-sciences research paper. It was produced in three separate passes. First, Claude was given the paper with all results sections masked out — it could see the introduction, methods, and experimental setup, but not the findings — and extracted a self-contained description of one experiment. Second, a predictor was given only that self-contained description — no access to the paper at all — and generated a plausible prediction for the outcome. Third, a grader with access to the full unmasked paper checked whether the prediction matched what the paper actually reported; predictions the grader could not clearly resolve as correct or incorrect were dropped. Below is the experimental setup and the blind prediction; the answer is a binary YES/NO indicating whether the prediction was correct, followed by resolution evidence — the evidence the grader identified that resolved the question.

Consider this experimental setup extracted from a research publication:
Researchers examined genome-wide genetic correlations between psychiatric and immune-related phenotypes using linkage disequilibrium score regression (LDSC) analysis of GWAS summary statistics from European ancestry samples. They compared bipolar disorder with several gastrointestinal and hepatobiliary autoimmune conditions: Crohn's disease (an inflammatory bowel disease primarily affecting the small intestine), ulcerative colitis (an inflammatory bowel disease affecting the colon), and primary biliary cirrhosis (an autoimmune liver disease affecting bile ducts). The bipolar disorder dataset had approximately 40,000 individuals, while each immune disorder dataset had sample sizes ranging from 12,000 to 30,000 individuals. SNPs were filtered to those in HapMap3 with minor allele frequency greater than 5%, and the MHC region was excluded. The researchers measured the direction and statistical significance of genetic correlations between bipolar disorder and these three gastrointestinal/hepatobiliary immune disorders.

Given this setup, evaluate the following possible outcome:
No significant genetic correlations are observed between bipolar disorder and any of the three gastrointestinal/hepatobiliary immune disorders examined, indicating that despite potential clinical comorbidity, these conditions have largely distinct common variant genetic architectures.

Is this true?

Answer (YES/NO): NO